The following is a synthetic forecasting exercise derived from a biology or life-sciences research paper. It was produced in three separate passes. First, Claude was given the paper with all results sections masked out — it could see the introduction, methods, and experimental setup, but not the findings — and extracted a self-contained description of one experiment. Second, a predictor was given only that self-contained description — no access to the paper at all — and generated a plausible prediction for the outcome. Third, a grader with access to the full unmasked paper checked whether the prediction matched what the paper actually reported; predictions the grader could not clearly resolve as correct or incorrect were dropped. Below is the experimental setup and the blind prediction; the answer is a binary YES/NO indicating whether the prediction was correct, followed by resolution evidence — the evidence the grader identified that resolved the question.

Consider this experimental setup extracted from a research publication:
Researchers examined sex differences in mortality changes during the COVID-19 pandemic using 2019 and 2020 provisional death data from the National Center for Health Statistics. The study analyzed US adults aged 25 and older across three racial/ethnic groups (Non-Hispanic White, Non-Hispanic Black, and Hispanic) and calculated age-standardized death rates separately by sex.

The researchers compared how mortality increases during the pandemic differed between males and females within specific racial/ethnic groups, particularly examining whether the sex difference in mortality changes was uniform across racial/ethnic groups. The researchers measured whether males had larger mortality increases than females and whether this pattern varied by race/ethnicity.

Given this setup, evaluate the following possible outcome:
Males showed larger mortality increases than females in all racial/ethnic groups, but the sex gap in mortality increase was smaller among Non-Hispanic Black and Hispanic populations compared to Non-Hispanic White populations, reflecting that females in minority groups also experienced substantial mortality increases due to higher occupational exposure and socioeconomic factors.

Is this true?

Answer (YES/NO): NO